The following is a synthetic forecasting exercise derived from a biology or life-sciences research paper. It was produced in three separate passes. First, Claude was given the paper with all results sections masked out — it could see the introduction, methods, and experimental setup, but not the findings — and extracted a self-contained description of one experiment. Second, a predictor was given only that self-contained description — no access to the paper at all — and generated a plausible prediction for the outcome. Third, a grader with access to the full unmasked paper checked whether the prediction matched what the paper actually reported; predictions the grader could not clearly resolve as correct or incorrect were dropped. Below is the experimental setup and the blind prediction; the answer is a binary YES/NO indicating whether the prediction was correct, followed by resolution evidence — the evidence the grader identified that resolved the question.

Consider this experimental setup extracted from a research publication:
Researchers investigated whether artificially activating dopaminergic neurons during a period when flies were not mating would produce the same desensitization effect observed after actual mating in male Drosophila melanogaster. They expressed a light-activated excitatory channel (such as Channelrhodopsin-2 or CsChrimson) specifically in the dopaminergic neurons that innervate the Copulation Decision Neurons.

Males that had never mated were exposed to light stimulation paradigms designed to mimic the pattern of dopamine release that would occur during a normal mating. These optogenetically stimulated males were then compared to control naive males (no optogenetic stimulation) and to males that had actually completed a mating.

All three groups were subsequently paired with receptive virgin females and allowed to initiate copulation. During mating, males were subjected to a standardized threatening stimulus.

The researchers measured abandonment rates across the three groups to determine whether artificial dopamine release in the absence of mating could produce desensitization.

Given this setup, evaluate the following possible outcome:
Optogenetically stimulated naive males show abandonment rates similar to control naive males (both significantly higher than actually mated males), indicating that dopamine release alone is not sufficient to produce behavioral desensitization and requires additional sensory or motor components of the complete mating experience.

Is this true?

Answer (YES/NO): NO